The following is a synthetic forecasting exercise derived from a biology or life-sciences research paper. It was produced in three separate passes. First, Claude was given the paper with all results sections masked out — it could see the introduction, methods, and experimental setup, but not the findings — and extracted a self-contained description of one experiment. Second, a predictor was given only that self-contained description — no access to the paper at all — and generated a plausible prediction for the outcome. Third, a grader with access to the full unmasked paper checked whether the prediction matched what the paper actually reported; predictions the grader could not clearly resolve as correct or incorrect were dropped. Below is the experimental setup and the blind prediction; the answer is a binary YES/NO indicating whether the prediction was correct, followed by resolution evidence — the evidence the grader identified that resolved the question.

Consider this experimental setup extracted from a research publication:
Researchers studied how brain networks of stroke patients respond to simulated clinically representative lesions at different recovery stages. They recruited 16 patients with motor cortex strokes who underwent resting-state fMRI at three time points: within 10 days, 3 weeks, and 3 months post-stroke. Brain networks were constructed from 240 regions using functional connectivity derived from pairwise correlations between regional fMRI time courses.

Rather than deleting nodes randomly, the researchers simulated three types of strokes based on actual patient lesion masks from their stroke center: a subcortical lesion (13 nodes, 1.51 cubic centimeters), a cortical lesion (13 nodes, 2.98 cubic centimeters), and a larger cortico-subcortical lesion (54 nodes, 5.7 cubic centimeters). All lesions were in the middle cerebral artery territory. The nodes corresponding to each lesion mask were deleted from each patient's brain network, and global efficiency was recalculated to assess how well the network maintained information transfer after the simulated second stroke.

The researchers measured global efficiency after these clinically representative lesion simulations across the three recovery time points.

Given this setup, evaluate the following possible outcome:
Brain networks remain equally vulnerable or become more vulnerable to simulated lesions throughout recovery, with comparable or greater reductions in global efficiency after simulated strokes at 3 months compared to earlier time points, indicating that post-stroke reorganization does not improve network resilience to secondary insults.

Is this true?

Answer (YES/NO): NO